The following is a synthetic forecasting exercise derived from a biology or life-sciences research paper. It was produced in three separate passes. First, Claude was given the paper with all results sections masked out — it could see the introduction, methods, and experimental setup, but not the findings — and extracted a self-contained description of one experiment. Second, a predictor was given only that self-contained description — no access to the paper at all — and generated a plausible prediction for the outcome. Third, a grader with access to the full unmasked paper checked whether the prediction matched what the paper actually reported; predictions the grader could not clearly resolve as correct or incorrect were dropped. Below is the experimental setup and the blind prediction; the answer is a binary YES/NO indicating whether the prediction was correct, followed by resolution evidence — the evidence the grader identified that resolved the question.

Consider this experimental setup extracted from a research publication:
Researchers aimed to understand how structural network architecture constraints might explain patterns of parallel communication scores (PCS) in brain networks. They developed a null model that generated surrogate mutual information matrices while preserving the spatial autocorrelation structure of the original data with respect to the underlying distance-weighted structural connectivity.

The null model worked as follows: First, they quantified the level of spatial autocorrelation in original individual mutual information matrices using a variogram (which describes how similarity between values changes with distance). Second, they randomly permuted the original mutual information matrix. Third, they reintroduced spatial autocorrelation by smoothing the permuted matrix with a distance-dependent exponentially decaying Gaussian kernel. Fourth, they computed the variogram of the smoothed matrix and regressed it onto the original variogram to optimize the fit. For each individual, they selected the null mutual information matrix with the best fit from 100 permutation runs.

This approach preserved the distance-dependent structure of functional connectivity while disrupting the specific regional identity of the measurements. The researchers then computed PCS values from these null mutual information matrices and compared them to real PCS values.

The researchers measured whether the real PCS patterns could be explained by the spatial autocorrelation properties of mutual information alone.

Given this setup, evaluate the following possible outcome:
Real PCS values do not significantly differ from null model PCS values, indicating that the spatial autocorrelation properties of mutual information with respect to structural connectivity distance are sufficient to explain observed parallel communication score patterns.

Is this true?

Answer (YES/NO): NO